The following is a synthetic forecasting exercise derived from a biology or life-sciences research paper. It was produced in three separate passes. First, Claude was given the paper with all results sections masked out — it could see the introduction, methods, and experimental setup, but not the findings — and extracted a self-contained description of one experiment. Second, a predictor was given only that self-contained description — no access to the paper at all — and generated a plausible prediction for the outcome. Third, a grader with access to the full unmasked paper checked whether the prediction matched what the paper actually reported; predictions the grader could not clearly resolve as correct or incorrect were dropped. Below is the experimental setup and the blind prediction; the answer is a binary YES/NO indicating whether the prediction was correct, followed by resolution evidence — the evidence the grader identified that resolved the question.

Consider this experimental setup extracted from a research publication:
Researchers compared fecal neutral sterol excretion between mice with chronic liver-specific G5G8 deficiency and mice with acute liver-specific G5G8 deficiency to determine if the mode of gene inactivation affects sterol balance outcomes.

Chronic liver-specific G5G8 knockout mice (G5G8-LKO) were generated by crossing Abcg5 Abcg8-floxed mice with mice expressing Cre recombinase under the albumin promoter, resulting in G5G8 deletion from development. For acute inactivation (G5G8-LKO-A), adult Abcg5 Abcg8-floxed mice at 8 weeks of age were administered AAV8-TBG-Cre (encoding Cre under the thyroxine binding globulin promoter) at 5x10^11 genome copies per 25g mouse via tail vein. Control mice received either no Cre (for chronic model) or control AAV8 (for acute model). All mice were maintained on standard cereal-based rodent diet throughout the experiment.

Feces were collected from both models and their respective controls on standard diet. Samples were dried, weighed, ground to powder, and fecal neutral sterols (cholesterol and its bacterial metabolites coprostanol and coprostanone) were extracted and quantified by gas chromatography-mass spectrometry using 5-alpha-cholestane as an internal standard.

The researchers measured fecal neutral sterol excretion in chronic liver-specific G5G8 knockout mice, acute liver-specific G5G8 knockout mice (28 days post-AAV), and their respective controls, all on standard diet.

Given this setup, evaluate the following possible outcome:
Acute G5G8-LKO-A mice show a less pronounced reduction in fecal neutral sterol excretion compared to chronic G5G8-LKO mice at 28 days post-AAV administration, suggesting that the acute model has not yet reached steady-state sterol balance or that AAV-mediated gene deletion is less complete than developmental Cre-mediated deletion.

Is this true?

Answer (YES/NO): NO